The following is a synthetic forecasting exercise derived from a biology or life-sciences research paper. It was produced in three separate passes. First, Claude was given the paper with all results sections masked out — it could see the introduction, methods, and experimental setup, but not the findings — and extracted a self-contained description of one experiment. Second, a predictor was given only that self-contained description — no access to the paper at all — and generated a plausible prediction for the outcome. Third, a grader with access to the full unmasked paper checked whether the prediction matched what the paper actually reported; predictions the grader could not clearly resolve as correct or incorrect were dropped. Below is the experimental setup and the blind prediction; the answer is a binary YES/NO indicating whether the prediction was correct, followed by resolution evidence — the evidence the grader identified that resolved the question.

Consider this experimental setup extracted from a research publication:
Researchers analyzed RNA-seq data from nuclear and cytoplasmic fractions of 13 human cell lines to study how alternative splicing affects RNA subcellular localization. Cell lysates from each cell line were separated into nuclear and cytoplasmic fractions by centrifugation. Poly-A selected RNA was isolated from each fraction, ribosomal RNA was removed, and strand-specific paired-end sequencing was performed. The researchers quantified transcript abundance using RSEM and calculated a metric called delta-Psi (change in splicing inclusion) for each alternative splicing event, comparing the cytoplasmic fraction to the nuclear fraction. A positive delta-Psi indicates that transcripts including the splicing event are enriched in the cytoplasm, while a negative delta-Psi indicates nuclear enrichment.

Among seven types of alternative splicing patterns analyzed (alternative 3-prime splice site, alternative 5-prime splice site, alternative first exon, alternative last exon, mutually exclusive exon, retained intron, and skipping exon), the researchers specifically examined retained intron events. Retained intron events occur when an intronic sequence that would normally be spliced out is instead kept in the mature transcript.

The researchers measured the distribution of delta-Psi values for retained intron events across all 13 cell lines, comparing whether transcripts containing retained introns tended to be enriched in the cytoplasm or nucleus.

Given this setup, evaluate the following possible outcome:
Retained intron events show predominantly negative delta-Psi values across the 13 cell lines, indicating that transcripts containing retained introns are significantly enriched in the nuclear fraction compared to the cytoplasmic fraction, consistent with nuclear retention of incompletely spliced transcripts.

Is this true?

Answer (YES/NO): YES